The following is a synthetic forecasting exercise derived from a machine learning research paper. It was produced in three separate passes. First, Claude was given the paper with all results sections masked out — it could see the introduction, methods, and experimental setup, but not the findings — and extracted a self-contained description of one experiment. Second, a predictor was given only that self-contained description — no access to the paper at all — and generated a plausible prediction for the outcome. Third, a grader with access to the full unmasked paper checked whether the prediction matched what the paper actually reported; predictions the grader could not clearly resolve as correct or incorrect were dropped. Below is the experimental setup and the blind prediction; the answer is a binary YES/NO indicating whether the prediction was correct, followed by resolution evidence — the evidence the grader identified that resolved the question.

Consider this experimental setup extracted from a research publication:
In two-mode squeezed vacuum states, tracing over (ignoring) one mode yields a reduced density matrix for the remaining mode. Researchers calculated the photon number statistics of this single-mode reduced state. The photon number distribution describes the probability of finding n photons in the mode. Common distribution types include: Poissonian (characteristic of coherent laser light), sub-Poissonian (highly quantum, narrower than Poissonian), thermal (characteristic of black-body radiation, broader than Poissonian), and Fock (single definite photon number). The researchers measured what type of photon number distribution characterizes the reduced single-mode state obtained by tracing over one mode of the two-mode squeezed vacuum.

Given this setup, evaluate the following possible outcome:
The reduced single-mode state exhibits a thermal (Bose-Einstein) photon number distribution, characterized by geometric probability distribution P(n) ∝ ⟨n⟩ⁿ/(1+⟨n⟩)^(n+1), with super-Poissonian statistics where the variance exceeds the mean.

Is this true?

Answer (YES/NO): YES